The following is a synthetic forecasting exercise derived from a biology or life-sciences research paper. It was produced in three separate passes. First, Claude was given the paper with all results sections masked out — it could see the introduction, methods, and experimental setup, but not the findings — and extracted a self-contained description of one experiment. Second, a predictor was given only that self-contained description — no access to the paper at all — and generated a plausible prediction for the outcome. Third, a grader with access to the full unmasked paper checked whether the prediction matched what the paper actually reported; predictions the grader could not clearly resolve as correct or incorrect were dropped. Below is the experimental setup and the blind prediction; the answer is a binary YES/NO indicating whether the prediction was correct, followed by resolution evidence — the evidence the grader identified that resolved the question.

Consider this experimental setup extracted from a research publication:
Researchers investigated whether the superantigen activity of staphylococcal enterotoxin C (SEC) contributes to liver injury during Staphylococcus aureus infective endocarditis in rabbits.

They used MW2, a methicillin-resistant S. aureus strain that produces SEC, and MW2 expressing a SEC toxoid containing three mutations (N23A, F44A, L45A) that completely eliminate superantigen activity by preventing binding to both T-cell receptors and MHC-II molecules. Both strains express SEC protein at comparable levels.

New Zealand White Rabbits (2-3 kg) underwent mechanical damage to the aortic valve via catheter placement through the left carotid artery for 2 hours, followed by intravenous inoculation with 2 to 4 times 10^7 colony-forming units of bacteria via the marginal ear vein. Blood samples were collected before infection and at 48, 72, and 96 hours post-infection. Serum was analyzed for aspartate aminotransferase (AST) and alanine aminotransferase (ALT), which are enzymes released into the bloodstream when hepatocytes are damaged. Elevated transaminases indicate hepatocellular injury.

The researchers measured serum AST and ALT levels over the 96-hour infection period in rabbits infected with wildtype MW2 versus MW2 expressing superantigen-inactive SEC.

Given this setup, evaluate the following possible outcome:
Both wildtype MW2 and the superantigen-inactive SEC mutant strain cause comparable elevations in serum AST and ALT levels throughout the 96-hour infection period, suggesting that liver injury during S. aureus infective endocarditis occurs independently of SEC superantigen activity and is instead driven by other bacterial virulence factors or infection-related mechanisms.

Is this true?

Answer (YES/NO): NO